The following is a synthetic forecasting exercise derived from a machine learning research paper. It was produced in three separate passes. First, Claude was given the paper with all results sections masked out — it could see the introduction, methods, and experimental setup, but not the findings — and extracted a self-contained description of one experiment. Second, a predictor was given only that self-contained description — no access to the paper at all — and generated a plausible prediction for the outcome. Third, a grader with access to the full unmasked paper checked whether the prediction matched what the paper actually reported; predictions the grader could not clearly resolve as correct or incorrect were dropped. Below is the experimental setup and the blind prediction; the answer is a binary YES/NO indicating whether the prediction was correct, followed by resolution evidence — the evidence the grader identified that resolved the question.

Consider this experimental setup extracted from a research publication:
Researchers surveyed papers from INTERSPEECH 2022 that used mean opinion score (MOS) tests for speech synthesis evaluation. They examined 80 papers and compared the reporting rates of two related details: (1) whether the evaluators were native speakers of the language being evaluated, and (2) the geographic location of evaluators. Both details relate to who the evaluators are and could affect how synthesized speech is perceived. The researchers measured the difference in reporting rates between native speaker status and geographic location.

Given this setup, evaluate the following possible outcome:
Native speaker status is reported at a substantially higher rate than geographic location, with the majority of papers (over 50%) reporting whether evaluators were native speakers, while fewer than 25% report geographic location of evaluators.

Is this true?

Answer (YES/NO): NO